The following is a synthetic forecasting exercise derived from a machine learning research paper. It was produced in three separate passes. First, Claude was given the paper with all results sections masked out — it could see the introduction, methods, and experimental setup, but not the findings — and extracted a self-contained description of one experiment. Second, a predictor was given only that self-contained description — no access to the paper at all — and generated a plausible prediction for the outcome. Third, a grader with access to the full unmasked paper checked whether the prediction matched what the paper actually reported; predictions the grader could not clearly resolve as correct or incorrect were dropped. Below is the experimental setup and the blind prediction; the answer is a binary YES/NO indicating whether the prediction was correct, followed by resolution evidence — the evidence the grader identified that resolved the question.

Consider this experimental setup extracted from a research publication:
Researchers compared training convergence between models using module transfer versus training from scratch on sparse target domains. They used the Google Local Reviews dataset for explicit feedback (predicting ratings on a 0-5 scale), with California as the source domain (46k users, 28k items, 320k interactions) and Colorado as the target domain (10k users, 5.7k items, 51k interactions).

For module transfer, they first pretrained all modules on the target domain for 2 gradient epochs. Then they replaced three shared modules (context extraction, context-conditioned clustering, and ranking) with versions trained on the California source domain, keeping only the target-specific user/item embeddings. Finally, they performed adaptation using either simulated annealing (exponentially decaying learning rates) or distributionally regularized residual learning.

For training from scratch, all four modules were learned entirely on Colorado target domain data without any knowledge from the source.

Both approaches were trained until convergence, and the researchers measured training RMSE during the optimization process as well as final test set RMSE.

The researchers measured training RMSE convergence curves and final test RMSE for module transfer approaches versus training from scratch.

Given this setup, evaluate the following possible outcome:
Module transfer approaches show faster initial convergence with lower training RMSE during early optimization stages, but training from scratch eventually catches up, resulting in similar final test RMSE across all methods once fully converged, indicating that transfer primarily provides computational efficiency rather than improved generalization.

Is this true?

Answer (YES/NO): NO